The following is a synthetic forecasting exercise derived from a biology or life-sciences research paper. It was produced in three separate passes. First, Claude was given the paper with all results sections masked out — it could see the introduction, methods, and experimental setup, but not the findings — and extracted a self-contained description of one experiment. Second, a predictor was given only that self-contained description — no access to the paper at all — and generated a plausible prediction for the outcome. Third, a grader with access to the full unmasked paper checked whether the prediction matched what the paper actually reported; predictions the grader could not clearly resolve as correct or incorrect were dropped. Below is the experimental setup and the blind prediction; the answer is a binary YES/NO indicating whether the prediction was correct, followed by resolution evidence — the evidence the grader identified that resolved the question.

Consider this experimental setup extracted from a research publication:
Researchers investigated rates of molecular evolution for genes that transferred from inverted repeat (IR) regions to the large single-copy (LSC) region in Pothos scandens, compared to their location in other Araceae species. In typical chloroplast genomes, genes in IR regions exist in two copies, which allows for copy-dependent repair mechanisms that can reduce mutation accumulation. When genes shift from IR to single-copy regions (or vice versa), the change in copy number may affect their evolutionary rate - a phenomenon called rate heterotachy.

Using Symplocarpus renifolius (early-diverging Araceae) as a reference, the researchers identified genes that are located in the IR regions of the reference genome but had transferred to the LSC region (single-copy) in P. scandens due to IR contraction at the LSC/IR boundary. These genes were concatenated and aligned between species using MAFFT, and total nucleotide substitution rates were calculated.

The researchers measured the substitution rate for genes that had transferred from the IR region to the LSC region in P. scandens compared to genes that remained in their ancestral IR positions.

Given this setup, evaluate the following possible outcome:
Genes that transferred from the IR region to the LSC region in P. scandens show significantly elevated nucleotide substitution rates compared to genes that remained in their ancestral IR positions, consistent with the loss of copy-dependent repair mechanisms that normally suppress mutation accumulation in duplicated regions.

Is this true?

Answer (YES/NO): YES